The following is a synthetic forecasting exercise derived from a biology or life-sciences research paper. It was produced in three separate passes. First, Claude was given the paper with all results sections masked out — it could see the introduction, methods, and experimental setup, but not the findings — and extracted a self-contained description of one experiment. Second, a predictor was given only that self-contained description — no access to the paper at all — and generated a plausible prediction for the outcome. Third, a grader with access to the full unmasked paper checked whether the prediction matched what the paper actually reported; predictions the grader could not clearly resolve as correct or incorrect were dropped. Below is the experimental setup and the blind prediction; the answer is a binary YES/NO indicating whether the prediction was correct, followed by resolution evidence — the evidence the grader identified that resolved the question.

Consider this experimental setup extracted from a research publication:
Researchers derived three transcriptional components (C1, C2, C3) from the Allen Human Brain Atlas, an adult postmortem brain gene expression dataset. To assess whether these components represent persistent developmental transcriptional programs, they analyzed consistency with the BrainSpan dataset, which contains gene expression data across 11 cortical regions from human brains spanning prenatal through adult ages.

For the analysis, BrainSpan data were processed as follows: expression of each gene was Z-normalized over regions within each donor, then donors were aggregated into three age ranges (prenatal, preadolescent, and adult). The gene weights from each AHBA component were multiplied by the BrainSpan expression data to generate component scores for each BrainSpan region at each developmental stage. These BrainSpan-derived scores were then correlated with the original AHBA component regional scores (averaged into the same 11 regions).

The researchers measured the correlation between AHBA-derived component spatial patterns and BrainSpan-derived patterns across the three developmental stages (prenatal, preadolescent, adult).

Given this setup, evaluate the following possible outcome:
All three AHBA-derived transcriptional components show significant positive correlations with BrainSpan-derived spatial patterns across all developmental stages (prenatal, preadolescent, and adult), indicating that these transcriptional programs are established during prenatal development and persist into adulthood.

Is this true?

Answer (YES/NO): NO